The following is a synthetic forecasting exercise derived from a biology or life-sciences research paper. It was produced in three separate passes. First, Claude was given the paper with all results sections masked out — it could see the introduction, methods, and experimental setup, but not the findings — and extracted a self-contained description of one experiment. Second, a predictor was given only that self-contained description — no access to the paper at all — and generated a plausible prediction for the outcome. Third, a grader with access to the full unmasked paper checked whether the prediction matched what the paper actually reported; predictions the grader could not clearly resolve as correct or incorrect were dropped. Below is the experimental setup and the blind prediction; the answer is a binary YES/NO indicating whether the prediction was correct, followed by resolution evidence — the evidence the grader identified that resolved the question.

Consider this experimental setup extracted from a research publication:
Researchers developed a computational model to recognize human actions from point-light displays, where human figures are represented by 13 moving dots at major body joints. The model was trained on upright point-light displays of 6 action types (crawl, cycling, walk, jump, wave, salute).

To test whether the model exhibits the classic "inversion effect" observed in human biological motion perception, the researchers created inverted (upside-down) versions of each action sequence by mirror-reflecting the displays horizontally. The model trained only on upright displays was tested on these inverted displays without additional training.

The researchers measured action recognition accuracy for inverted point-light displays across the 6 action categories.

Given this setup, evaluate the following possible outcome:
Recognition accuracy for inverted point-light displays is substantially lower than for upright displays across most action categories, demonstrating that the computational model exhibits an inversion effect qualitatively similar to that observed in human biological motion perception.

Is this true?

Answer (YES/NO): YES